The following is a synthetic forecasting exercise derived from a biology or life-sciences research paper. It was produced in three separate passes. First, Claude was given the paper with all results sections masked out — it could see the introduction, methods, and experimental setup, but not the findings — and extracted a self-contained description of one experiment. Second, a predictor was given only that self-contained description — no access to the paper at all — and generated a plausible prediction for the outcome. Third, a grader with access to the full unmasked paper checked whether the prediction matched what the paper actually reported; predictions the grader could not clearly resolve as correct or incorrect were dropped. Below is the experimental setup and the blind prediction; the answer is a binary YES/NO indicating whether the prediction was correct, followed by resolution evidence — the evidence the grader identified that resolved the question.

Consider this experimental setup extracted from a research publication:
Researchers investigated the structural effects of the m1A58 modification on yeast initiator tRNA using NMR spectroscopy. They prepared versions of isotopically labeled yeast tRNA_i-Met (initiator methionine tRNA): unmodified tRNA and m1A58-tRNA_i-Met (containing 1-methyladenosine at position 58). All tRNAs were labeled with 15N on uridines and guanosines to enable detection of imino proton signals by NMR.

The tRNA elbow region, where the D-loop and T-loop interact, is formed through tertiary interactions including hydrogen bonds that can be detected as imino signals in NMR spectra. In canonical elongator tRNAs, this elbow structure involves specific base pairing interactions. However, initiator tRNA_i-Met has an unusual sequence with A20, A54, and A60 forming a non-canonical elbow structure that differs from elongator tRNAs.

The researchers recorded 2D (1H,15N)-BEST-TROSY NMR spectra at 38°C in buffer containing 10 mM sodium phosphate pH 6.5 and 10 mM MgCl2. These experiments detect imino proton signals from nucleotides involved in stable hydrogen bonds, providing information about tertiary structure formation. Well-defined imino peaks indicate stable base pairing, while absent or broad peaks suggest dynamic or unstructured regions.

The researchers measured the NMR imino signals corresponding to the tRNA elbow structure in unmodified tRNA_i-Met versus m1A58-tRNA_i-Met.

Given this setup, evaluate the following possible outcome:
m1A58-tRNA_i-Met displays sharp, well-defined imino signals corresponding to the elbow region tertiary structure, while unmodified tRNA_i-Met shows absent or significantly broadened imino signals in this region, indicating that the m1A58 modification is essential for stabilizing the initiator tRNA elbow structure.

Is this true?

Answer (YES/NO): YES